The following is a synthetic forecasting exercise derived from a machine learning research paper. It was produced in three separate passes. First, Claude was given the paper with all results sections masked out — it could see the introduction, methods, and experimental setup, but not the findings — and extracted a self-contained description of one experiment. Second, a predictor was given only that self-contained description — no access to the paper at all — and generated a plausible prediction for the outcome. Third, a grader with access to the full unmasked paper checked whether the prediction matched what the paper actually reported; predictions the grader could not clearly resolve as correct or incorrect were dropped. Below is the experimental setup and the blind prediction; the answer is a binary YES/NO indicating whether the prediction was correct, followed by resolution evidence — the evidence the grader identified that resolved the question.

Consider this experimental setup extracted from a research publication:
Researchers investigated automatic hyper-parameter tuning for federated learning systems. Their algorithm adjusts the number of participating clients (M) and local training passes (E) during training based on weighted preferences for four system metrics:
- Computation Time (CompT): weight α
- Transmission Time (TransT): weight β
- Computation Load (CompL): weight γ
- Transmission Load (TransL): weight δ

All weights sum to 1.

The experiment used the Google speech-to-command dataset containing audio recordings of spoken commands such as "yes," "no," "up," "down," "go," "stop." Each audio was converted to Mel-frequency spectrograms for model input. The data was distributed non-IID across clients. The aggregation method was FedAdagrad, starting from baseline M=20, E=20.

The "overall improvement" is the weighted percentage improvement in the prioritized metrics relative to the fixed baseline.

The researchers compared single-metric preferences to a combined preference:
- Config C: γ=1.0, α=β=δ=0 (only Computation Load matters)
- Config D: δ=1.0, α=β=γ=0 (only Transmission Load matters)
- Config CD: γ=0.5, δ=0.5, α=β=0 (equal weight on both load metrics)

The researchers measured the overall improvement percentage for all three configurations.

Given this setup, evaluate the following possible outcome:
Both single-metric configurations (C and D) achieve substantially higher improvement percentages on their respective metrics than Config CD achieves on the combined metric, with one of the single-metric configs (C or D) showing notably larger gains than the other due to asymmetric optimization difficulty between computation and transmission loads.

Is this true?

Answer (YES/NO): YES